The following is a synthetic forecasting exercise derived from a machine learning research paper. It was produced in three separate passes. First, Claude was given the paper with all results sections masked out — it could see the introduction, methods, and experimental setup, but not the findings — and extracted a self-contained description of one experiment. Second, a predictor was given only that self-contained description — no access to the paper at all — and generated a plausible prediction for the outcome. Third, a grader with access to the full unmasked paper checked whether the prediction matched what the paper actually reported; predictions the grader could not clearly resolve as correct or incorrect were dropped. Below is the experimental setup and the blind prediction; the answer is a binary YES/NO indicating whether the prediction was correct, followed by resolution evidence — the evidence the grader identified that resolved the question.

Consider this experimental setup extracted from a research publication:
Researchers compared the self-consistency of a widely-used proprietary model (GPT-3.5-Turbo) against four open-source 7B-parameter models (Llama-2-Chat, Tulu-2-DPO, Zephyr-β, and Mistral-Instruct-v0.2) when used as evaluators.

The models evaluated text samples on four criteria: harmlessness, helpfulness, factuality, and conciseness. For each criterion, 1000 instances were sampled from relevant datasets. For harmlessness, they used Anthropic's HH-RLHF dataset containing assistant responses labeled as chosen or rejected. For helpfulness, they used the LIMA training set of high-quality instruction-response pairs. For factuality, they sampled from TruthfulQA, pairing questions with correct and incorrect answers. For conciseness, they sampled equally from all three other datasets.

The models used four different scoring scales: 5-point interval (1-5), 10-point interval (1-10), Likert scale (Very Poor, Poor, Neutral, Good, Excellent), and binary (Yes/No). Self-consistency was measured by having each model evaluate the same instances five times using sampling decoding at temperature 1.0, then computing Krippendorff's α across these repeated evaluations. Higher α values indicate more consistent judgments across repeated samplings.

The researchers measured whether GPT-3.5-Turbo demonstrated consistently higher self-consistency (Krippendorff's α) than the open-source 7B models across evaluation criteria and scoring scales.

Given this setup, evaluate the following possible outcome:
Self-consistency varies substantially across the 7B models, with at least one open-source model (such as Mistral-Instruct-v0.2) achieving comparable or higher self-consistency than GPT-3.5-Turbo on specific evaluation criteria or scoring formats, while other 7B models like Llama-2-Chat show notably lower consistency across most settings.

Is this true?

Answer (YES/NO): NO